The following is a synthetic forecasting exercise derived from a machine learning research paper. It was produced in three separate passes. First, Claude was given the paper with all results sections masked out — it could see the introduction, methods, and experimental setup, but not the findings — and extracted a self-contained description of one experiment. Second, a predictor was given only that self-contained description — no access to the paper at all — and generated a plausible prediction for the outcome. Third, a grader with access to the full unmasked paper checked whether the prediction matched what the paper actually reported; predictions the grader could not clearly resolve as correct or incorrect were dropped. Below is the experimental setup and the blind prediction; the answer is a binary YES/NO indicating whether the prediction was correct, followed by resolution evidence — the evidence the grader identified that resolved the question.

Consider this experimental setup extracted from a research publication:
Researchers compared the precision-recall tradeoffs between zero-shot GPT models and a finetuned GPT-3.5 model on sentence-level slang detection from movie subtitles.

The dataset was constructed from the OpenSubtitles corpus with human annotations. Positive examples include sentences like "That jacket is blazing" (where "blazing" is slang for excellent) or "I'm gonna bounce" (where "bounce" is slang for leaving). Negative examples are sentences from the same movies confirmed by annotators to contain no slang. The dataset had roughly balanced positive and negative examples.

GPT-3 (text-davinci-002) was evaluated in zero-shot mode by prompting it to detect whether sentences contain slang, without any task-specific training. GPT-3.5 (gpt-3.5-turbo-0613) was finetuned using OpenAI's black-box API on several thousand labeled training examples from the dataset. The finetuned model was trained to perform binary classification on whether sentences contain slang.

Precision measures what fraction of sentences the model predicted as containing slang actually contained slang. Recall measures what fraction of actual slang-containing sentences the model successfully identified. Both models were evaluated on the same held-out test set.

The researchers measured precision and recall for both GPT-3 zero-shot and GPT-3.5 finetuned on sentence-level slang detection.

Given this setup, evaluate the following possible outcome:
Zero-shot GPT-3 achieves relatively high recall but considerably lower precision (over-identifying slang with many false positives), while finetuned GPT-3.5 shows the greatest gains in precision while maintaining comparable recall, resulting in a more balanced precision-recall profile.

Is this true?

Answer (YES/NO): NO